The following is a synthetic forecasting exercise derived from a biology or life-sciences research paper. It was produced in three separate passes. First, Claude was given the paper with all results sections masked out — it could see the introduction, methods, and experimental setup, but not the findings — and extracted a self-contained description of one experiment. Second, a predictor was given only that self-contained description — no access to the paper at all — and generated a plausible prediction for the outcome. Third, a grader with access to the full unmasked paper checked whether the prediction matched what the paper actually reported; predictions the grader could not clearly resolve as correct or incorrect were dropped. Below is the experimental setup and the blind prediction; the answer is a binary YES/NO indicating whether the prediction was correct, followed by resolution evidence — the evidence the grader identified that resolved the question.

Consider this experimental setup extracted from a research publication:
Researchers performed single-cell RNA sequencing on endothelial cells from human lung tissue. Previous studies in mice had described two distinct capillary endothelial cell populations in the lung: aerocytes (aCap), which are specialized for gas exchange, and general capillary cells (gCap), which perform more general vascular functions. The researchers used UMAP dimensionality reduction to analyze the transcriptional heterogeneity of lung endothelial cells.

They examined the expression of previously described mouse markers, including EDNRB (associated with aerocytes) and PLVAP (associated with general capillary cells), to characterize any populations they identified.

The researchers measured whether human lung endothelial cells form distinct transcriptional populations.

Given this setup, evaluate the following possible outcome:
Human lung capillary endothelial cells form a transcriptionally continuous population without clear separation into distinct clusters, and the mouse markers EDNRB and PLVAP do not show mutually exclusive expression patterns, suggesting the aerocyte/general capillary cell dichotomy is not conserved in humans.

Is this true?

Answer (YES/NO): NO